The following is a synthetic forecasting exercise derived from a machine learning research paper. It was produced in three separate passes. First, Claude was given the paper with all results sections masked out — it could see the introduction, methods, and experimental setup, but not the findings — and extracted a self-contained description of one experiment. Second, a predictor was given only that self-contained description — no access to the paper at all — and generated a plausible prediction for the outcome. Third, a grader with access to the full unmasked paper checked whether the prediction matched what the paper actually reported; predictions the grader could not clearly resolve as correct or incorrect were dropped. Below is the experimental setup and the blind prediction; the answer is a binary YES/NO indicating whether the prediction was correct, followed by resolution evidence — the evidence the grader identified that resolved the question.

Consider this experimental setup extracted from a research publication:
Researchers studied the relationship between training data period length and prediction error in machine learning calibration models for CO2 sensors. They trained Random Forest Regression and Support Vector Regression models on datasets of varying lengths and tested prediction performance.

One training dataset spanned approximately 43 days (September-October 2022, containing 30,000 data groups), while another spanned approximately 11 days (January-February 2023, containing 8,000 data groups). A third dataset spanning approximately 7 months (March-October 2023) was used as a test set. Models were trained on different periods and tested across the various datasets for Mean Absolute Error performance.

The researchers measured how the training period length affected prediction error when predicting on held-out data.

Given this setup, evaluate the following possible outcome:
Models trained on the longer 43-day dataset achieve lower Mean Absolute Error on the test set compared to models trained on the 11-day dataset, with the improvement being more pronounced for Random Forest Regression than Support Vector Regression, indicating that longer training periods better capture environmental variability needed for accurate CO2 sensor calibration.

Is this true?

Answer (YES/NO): NO